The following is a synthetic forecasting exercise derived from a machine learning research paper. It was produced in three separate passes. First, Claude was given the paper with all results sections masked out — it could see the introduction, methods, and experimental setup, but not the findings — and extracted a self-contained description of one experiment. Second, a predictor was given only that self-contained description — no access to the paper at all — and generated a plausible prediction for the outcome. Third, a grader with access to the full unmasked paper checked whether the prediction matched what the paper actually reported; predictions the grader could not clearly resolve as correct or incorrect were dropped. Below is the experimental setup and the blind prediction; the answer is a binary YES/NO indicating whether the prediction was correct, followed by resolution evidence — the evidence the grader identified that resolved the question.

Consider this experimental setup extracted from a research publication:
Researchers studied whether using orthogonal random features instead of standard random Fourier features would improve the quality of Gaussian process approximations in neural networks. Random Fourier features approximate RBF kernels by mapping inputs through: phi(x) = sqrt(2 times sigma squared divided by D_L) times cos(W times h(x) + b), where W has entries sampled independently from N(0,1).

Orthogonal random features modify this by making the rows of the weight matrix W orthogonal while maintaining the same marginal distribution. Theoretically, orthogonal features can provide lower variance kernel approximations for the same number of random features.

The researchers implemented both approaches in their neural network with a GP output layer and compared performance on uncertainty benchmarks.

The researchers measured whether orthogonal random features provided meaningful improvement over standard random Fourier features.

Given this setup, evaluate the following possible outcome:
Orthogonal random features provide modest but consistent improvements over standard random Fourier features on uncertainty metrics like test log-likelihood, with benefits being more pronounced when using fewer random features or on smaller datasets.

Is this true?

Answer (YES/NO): NO